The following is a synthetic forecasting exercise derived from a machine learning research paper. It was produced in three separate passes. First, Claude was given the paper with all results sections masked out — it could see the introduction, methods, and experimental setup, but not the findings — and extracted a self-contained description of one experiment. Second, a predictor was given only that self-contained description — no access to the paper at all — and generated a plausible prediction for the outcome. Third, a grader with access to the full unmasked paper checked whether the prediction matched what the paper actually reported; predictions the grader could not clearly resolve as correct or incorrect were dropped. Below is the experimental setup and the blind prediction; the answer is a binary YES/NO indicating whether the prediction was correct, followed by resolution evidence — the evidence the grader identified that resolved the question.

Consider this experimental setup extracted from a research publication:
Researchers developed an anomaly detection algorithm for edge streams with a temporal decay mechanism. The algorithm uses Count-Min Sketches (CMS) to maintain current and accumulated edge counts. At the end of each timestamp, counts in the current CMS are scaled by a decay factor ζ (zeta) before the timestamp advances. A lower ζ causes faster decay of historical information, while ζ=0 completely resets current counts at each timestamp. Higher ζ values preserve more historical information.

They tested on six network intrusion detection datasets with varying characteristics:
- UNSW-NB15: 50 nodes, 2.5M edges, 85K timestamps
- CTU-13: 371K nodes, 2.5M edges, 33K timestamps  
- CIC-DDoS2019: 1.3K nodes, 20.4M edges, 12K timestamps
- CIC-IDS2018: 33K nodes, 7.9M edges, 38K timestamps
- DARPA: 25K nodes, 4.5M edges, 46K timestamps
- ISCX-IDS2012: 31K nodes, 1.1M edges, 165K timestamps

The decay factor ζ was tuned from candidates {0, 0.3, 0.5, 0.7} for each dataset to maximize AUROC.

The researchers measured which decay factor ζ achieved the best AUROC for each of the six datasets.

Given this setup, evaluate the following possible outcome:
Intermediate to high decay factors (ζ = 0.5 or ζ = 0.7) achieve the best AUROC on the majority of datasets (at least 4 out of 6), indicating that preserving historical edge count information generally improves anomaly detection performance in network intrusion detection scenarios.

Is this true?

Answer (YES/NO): YES